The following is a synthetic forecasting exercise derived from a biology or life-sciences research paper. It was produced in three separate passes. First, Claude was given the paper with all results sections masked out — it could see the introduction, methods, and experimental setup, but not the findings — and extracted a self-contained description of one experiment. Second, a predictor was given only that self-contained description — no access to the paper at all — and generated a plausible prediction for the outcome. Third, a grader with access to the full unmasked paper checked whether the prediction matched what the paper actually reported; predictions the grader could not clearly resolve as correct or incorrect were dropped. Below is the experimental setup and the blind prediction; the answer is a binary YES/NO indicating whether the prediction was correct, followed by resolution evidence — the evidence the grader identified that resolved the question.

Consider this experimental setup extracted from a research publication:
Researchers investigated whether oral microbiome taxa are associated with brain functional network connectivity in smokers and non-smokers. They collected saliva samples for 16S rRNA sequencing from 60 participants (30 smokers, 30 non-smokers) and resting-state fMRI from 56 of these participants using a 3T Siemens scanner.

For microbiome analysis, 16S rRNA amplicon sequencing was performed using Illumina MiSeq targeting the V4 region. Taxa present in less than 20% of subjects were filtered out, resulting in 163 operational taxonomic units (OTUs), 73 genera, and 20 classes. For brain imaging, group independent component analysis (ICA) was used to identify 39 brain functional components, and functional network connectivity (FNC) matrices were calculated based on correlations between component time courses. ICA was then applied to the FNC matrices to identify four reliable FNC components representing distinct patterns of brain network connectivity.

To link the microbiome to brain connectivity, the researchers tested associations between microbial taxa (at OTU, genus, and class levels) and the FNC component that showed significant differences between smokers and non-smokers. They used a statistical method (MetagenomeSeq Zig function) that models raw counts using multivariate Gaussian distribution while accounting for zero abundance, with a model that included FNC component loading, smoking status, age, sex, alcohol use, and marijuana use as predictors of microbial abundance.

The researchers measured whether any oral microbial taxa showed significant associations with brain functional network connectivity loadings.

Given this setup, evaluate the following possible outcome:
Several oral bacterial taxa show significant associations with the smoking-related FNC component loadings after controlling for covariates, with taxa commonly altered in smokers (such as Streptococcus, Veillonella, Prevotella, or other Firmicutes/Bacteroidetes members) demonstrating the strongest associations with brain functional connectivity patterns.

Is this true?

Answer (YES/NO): NO